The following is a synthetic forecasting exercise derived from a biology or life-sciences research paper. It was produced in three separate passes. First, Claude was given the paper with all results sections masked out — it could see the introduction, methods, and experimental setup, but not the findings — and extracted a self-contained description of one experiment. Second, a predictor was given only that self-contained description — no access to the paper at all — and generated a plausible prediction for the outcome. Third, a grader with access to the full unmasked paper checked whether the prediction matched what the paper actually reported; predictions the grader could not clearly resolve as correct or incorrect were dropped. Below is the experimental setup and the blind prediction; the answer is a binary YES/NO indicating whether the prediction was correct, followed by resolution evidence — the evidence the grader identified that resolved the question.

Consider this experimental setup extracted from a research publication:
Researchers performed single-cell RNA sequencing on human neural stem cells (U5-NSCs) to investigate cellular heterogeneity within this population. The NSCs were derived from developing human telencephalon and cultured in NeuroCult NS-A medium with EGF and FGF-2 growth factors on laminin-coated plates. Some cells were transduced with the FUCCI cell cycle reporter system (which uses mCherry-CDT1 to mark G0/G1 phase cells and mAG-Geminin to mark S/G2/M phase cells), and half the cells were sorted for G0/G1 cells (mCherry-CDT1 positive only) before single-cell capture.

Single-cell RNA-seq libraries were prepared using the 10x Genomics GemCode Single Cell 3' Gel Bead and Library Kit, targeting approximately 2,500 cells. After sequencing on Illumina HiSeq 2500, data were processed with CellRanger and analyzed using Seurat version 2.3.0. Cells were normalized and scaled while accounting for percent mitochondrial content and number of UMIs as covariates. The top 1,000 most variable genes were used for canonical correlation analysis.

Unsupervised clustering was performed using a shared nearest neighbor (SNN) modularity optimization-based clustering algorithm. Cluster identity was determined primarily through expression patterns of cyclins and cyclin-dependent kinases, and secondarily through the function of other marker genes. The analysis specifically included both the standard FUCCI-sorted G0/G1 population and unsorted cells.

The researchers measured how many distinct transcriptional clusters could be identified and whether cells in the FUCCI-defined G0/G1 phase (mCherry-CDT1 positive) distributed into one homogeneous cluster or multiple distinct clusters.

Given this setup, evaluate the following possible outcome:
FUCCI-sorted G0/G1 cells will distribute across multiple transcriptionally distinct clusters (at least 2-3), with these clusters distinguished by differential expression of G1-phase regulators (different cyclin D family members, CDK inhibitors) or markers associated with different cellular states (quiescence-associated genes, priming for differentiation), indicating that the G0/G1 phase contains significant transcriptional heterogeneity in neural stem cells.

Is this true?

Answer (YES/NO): YES